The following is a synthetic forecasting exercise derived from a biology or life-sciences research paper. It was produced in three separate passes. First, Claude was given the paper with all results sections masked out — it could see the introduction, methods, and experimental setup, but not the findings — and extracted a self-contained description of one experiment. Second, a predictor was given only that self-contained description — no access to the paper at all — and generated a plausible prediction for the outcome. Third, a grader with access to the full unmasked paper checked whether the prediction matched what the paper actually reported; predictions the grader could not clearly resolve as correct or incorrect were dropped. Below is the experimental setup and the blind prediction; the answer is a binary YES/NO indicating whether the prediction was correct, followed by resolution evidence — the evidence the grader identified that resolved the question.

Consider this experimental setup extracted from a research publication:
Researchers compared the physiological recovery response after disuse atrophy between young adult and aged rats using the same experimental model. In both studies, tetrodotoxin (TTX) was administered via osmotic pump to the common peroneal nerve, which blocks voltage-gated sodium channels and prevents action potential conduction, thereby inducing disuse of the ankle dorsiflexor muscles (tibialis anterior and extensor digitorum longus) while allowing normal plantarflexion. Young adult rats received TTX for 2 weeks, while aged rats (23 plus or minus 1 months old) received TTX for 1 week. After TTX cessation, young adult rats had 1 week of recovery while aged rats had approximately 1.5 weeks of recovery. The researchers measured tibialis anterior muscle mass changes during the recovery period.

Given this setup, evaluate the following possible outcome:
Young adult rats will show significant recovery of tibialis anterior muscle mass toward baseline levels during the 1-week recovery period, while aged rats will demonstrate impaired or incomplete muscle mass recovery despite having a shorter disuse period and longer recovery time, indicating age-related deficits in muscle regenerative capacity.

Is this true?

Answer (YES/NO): YES